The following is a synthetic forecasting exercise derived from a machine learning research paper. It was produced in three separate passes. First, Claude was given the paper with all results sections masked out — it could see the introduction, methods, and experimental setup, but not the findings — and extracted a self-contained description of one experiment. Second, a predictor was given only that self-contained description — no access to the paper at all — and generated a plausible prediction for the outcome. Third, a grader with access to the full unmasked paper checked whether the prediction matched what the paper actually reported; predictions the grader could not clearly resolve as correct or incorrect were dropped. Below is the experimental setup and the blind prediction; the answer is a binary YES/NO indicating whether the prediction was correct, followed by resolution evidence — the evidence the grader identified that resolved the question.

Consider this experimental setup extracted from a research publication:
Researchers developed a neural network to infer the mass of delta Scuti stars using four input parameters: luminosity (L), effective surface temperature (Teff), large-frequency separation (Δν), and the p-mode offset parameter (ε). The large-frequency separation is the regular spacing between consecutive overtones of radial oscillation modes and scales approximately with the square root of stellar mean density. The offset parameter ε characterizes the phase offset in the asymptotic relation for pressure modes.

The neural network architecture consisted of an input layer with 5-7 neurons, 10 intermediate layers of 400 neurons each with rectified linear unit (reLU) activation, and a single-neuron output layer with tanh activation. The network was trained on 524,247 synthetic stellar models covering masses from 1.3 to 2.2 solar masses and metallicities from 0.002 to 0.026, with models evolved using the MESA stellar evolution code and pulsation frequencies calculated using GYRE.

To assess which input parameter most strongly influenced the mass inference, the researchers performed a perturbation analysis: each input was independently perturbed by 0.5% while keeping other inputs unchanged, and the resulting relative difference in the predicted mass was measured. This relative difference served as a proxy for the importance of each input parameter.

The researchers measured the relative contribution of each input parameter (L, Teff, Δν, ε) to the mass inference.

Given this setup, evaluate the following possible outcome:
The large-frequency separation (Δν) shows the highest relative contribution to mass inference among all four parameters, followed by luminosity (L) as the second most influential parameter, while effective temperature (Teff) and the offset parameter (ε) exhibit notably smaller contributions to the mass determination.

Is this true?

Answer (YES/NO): NO